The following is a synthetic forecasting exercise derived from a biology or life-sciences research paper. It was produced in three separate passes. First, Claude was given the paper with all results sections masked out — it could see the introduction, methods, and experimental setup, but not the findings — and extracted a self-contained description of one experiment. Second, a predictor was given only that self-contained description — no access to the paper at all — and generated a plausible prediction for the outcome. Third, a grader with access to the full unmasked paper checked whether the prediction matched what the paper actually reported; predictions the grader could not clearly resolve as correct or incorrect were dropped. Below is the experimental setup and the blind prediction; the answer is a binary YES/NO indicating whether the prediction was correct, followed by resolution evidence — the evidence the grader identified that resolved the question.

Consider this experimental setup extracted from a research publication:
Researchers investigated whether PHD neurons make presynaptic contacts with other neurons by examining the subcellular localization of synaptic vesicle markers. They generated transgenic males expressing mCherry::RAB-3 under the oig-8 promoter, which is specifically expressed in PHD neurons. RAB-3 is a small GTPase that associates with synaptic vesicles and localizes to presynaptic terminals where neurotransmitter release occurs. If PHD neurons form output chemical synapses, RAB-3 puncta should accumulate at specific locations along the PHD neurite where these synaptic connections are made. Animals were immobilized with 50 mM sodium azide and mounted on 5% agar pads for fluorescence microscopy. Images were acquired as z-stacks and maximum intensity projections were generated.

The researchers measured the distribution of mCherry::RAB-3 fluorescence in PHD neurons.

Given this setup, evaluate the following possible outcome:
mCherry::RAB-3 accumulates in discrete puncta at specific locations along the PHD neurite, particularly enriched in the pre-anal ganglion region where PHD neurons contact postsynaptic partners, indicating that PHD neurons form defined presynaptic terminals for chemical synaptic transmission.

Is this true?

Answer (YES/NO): YES